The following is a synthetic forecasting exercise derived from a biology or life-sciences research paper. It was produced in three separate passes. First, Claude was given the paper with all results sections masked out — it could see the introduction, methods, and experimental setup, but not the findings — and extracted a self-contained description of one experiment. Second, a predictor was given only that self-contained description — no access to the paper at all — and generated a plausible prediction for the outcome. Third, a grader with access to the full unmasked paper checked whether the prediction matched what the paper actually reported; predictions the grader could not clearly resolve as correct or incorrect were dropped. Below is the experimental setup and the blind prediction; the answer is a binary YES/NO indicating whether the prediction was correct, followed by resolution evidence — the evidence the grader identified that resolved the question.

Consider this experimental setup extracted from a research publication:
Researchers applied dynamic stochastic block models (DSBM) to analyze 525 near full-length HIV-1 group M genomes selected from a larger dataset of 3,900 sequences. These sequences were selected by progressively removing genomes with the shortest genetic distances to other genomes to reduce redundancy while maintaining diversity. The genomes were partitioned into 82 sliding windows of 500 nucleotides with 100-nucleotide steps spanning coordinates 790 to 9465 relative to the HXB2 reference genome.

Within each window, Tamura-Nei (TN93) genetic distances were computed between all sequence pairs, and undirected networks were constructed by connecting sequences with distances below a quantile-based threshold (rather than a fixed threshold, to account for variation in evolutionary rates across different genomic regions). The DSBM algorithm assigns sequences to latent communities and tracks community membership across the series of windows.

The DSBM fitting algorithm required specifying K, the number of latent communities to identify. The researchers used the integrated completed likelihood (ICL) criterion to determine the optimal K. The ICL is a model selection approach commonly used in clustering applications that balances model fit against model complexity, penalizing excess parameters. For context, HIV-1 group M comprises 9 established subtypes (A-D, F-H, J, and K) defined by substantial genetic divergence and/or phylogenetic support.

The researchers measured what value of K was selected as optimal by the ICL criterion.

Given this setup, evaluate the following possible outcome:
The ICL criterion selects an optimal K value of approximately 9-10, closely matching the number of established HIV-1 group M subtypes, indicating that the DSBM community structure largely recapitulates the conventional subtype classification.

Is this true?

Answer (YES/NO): NO